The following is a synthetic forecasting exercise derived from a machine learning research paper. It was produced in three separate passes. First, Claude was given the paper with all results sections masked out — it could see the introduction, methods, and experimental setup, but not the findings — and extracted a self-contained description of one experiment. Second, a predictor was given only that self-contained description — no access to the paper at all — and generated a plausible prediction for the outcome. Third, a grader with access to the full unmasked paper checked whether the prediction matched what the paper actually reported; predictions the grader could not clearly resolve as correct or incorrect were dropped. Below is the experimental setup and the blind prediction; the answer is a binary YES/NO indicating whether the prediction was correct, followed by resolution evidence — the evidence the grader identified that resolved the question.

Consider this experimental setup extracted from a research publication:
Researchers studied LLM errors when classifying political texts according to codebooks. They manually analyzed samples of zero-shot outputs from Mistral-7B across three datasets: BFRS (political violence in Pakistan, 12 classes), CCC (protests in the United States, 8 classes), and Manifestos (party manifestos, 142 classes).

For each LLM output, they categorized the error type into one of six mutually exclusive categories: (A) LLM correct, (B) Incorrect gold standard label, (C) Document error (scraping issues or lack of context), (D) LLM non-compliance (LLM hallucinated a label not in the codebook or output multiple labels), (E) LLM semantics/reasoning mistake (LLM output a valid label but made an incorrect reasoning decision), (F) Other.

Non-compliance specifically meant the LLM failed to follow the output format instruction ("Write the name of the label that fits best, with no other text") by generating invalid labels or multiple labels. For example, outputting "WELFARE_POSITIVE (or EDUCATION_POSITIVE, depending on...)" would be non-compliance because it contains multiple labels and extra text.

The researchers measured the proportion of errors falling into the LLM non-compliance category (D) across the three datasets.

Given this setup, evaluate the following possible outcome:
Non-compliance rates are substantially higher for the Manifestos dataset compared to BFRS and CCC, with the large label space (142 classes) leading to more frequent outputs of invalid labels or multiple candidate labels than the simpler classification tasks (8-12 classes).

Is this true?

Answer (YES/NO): YES